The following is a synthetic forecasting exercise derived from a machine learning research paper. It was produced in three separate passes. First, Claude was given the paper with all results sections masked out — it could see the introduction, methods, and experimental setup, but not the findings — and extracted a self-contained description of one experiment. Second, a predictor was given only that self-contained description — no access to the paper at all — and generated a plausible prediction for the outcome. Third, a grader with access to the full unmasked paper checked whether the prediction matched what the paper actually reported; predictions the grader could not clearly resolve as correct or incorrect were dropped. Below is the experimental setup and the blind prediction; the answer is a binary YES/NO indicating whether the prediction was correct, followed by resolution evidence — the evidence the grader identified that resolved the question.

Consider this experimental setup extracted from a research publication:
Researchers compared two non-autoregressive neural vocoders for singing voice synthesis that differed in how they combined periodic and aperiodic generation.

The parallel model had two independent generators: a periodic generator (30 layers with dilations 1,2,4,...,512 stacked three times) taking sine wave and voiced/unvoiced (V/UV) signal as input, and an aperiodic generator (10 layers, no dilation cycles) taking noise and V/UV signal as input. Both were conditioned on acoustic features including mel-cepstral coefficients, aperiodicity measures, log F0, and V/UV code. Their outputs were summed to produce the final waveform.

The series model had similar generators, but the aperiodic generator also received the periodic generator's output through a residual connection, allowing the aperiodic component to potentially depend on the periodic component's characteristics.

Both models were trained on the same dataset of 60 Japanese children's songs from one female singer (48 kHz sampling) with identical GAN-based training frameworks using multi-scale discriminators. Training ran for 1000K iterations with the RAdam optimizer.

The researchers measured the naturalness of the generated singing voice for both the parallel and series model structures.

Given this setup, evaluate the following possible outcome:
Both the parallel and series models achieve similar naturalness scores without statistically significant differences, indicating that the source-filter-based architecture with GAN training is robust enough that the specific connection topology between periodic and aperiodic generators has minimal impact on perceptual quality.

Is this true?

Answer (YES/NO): YES